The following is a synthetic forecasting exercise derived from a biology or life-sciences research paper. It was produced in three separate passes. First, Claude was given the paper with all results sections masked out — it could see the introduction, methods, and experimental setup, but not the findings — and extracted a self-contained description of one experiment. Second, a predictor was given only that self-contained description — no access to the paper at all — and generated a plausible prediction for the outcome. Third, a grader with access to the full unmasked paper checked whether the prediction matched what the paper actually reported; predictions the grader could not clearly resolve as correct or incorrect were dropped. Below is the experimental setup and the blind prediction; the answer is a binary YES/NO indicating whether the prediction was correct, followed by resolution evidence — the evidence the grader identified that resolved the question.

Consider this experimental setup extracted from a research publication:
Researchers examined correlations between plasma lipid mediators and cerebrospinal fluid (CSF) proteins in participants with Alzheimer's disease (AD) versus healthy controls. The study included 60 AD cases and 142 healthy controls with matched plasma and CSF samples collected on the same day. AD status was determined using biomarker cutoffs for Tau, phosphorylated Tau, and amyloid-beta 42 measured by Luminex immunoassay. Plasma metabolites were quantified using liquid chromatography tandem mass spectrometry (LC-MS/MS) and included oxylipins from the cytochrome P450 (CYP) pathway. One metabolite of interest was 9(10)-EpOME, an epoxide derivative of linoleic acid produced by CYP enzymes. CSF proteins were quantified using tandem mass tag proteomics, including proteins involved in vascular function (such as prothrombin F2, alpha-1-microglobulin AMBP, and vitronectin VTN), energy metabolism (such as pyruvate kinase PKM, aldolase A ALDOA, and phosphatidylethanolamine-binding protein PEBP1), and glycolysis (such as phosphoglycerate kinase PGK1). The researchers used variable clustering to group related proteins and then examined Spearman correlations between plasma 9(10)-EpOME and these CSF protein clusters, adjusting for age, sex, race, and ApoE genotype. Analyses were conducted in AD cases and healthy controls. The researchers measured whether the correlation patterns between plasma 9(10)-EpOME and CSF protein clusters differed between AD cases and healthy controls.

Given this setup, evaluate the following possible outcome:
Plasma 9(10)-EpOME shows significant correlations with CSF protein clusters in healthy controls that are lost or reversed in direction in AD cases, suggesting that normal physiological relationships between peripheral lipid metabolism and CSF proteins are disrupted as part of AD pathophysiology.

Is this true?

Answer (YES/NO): NO